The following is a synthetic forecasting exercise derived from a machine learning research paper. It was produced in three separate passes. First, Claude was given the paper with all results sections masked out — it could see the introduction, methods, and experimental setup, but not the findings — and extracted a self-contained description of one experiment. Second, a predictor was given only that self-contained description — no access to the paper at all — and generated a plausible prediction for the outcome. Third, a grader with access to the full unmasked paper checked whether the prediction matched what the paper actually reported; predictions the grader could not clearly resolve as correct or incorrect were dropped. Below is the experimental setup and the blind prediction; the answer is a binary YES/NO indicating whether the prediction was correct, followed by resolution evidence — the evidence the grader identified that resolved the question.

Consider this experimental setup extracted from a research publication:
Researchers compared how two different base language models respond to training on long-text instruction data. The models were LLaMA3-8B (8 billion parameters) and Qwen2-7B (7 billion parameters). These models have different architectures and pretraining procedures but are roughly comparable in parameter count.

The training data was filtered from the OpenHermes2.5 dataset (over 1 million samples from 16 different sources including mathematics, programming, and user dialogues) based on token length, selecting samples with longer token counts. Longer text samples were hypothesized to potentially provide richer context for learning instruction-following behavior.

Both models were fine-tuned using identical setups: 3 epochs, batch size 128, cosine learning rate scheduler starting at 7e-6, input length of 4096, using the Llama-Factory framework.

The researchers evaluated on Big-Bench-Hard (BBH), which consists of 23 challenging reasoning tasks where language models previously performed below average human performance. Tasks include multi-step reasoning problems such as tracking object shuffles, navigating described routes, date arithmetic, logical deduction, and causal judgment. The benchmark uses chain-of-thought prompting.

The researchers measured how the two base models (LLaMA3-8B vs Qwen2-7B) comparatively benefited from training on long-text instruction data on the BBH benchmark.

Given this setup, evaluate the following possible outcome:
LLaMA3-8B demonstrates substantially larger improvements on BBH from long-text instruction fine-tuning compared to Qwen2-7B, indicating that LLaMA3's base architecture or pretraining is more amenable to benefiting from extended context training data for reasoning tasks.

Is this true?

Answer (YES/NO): YES